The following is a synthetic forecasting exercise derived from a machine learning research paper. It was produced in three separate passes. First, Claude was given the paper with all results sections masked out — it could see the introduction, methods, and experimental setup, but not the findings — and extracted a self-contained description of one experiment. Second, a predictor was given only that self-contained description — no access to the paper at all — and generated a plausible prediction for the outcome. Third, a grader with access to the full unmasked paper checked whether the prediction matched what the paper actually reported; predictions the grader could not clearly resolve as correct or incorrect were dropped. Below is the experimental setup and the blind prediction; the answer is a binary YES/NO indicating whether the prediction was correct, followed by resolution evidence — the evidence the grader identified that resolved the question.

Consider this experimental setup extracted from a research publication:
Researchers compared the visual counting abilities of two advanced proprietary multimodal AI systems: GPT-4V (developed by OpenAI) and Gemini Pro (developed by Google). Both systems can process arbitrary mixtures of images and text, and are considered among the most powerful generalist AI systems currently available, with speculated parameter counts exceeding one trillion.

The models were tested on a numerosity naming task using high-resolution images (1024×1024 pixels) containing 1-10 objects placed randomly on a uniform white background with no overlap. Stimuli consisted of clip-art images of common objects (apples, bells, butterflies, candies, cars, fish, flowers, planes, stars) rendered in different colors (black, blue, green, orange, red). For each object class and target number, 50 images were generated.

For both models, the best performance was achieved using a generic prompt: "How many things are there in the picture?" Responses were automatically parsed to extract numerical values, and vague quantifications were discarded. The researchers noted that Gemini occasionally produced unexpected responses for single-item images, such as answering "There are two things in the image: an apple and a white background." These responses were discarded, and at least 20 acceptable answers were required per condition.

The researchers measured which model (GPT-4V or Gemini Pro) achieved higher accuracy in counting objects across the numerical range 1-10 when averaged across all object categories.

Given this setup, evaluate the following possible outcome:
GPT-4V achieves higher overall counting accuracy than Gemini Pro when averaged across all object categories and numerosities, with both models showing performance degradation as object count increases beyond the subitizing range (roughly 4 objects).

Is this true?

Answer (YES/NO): YES